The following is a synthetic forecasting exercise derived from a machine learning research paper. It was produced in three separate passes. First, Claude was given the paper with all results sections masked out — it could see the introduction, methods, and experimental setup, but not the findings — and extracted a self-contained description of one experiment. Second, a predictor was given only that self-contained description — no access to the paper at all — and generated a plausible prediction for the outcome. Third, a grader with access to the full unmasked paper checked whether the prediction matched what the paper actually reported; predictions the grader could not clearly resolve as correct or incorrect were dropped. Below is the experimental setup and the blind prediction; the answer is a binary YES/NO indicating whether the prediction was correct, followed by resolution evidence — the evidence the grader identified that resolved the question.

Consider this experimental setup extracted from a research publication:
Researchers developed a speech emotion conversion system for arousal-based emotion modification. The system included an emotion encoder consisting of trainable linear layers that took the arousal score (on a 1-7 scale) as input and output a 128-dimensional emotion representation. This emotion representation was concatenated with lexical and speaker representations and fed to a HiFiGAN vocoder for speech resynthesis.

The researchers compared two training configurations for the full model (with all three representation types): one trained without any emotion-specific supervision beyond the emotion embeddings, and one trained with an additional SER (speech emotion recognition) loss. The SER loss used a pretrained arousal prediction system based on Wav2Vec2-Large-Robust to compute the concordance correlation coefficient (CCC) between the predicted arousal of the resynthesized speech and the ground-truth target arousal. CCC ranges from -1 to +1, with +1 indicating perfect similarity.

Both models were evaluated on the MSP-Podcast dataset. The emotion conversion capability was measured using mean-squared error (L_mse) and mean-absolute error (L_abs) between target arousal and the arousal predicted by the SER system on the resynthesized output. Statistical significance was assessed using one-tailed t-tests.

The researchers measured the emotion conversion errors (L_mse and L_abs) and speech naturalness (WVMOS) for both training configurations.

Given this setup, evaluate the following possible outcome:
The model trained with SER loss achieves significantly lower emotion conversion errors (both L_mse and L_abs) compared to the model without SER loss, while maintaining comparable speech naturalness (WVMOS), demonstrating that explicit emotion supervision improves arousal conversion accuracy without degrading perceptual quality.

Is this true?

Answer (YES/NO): NO